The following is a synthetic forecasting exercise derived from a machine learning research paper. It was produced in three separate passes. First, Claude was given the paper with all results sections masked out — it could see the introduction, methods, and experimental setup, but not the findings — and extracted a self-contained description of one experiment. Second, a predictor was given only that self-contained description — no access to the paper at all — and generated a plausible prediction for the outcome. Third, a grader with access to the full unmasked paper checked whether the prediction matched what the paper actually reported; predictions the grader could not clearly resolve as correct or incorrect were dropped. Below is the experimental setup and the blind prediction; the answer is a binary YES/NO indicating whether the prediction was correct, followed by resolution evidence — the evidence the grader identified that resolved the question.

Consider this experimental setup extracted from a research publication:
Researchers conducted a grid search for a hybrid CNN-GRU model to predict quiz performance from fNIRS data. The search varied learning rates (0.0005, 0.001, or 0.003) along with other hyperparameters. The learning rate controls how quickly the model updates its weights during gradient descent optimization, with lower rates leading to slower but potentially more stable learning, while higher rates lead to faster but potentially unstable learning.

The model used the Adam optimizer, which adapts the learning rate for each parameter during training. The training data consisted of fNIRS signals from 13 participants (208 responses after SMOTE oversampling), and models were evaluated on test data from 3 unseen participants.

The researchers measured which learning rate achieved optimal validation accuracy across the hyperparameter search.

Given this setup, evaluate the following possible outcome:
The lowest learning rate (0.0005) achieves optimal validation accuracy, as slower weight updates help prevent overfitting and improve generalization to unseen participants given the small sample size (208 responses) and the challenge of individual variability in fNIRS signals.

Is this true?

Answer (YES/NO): NO